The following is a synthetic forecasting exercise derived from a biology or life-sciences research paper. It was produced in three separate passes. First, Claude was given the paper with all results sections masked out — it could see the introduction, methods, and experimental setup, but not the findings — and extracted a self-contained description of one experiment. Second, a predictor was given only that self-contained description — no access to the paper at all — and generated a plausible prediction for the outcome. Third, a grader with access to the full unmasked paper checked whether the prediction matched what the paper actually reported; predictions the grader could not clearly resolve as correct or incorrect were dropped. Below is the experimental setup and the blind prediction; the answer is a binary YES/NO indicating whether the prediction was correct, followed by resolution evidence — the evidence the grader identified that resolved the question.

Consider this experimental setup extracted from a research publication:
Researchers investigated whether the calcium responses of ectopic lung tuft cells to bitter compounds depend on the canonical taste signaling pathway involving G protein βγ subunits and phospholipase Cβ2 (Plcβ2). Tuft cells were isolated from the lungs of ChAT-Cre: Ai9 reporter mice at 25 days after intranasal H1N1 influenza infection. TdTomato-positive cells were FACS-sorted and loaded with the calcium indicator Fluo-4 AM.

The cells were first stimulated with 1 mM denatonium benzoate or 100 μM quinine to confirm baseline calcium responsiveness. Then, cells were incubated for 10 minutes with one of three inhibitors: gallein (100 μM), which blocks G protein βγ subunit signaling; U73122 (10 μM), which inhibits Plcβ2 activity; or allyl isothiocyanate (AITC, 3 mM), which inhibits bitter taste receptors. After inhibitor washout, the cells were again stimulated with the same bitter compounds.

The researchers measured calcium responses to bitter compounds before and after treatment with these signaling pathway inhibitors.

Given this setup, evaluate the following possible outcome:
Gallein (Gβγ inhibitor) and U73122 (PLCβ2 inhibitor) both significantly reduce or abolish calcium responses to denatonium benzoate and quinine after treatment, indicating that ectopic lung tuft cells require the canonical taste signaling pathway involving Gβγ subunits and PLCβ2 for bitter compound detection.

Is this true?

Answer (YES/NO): YES